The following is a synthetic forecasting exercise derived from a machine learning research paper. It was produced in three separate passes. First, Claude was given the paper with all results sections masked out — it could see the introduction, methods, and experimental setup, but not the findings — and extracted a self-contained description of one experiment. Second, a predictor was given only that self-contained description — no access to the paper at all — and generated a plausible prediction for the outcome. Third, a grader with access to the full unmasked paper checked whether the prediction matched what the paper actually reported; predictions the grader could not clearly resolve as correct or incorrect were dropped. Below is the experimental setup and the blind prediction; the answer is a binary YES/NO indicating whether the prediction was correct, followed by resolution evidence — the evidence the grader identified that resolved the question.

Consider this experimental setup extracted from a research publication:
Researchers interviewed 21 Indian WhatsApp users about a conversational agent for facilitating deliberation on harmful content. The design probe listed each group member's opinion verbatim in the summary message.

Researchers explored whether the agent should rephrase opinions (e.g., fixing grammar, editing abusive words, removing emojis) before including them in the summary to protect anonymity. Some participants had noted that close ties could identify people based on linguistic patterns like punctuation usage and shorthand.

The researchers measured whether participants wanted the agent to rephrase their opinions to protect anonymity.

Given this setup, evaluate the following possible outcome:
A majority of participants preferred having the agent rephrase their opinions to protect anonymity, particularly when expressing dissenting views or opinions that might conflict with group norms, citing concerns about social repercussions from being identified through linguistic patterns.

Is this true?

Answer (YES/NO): NO